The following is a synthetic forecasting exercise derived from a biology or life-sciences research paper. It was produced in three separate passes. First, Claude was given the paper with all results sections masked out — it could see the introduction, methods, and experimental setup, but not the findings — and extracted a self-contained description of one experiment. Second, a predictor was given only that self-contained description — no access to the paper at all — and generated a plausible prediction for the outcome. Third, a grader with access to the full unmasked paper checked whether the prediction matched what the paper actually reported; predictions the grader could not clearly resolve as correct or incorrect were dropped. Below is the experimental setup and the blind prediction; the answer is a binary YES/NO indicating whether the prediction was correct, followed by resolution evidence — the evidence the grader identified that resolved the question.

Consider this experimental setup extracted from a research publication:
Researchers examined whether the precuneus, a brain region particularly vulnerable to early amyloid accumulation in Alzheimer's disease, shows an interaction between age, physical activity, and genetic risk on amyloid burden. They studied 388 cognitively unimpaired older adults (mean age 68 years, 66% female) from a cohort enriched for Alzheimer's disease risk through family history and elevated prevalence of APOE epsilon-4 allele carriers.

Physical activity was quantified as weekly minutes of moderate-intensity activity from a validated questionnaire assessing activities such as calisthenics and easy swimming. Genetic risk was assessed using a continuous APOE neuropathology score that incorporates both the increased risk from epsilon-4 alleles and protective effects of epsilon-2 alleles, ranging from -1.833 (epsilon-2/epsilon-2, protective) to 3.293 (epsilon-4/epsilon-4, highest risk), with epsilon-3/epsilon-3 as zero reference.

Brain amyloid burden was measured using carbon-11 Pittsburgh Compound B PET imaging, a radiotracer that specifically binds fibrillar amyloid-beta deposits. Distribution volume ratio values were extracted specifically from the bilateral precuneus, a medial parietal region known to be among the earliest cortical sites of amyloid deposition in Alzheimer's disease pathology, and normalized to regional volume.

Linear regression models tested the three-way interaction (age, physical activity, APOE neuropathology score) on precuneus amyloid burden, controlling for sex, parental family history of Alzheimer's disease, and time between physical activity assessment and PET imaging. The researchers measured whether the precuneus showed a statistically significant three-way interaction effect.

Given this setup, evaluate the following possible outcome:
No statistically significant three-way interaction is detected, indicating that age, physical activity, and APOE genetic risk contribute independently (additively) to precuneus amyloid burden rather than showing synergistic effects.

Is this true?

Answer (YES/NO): YES